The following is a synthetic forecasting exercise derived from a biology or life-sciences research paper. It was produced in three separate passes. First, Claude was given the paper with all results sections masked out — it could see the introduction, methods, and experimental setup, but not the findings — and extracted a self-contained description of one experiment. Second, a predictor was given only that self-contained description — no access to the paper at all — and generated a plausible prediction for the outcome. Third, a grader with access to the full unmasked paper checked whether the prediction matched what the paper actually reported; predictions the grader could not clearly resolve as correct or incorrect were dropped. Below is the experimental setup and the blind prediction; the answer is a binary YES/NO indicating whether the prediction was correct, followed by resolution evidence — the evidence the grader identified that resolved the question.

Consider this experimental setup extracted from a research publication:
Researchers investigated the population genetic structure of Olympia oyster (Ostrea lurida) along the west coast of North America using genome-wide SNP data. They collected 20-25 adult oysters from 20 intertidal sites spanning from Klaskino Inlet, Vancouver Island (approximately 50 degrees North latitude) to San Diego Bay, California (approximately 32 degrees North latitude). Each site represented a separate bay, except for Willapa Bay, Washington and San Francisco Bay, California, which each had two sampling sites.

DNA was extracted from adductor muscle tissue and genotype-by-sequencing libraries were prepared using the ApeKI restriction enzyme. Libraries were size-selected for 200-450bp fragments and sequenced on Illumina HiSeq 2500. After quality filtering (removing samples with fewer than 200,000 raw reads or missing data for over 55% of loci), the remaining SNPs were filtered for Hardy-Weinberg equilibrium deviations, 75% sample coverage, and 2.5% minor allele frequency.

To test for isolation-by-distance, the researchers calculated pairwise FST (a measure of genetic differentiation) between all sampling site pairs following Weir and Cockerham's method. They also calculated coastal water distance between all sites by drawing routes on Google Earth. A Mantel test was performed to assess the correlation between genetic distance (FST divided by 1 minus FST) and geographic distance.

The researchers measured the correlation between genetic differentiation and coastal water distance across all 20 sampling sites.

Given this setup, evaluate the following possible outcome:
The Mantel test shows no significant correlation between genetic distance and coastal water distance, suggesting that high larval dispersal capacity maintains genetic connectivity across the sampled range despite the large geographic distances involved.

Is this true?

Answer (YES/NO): NO